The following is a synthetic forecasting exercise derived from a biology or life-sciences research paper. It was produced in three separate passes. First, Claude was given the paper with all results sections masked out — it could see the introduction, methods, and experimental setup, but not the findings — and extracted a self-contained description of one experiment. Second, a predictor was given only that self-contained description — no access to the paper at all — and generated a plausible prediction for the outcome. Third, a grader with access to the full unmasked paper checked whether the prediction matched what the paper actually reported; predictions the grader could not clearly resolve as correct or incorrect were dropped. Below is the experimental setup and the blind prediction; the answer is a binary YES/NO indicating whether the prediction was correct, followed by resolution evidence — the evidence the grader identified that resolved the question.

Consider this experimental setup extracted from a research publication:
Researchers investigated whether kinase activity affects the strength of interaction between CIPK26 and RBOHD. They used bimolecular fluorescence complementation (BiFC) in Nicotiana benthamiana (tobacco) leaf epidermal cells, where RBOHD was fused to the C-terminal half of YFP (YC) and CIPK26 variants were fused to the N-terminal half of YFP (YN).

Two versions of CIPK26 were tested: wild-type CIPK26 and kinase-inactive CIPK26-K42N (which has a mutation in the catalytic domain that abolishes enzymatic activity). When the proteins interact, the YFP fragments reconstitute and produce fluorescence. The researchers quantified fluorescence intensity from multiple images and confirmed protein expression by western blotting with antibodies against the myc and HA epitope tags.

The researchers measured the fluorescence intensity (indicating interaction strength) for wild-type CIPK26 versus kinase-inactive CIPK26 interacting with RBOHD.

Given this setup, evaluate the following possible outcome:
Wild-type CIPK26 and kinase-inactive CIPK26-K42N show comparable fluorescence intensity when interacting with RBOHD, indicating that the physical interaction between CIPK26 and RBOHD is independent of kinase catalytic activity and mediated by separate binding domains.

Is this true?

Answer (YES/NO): NO